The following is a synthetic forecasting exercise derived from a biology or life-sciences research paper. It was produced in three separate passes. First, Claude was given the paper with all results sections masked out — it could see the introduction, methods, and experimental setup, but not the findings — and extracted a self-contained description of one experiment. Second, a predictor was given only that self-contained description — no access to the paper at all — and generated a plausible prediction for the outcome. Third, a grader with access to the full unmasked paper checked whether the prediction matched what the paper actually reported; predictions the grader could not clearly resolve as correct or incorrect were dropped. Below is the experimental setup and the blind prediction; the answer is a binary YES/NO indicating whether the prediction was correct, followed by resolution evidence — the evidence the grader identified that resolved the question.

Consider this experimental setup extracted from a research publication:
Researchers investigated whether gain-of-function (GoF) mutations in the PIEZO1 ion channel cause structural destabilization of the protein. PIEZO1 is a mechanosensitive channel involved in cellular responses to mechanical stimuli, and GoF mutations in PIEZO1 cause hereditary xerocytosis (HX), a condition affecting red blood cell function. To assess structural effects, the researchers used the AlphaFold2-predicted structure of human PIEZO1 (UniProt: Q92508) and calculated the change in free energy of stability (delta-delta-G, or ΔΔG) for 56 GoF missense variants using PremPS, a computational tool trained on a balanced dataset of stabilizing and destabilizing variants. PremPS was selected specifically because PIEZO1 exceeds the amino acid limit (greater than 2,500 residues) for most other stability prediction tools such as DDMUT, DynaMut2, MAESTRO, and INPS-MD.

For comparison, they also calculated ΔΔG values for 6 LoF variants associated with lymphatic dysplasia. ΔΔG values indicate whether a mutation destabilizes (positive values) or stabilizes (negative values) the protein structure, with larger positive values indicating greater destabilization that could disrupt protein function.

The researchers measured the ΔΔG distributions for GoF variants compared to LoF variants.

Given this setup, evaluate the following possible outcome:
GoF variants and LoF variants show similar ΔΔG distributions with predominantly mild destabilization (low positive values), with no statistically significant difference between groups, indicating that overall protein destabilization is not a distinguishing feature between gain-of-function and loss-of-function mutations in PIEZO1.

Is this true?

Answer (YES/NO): NO